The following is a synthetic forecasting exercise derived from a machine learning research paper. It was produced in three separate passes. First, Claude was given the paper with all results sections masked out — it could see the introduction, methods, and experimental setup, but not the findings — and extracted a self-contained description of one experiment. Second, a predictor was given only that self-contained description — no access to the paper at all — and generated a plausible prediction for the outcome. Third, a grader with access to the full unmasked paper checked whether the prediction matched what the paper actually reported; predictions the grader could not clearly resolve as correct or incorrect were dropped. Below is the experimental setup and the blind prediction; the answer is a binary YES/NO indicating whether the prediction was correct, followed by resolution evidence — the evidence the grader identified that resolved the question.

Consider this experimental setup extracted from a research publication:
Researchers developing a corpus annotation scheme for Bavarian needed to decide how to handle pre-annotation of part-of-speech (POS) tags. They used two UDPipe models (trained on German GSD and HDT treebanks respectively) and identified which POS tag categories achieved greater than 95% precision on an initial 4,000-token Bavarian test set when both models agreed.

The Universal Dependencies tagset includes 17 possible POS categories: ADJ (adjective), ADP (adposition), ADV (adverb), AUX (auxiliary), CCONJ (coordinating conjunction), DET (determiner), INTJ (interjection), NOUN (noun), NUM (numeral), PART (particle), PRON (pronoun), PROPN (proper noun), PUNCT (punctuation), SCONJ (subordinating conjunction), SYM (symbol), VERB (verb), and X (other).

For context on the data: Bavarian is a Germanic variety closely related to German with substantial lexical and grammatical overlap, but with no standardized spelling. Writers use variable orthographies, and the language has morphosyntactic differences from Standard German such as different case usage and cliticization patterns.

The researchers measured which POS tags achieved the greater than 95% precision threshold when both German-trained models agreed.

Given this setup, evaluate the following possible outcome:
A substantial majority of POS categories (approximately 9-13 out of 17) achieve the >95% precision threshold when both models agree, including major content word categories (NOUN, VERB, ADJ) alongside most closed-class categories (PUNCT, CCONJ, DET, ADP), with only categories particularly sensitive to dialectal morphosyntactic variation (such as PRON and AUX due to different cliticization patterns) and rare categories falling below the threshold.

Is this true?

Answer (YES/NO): NO